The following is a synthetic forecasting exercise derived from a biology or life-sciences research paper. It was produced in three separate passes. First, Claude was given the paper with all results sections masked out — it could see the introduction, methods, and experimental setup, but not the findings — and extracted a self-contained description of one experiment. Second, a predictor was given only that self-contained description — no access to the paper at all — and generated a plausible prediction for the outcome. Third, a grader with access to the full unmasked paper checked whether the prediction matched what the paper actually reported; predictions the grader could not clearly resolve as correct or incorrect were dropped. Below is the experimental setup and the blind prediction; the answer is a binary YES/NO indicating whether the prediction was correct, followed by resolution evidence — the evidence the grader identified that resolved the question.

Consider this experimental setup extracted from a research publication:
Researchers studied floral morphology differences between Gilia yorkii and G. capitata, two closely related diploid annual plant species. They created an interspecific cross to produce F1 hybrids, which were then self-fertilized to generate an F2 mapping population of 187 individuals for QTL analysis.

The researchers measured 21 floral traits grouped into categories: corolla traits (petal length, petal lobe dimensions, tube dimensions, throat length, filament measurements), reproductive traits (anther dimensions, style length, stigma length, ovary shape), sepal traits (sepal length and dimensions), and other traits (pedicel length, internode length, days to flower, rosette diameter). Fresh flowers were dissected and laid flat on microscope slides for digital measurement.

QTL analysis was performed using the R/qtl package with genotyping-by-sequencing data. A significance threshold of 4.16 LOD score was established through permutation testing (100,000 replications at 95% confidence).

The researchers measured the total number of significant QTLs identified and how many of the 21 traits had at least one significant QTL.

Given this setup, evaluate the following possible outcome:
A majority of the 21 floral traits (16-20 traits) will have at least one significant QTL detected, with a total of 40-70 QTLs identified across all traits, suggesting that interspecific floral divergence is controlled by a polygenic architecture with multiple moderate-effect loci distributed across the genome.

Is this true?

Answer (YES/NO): NO